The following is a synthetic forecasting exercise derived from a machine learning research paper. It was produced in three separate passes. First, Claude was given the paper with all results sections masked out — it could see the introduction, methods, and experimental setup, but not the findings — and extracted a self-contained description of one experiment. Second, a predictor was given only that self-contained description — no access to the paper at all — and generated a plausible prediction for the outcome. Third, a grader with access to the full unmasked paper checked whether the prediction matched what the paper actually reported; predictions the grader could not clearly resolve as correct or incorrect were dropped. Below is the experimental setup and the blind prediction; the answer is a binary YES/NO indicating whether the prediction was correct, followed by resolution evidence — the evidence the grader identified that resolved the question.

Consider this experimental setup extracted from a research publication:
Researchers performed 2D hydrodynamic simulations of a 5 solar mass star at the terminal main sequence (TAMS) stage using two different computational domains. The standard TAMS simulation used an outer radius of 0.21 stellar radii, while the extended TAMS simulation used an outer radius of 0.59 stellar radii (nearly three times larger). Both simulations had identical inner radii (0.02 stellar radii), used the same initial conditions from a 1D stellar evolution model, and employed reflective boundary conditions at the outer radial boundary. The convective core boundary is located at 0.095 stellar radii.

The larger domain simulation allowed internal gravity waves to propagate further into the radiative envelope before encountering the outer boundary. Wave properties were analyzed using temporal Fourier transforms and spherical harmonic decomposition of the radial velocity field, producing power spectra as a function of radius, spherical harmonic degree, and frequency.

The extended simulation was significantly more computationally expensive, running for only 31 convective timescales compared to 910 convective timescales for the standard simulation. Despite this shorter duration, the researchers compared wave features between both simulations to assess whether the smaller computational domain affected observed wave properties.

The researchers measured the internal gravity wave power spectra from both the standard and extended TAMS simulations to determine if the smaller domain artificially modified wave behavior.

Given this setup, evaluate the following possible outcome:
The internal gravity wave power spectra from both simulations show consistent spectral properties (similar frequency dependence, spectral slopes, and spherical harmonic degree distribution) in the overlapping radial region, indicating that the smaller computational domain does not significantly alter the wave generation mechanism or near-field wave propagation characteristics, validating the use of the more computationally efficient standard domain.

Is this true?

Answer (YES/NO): YES